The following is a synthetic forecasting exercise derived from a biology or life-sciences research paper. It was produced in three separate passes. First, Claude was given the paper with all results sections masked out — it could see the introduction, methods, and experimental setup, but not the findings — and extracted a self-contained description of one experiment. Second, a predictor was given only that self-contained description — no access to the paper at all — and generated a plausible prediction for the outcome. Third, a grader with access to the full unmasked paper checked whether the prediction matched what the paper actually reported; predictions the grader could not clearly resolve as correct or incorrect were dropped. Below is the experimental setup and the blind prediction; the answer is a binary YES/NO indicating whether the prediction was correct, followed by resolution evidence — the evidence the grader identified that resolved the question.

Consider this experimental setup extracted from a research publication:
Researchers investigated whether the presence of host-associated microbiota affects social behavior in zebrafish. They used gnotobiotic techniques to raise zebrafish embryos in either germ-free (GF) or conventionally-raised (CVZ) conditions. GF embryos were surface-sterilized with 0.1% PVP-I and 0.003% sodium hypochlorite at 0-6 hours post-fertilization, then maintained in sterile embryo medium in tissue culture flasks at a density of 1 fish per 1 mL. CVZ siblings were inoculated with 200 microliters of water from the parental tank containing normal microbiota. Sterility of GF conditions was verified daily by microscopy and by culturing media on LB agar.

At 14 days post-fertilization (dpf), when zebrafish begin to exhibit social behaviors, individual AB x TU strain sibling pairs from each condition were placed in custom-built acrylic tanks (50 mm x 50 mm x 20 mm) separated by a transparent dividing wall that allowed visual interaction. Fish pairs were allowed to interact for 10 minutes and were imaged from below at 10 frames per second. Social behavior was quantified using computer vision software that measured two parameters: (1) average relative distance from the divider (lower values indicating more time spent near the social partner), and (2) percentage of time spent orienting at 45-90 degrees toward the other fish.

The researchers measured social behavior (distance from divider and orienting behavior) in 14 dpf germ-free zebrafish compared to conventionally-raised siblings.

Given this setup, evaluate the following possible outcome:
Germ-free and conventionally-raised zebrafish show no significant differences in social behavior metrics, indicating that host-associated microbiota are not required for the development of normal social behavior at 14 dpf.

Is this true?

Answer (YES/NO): NO